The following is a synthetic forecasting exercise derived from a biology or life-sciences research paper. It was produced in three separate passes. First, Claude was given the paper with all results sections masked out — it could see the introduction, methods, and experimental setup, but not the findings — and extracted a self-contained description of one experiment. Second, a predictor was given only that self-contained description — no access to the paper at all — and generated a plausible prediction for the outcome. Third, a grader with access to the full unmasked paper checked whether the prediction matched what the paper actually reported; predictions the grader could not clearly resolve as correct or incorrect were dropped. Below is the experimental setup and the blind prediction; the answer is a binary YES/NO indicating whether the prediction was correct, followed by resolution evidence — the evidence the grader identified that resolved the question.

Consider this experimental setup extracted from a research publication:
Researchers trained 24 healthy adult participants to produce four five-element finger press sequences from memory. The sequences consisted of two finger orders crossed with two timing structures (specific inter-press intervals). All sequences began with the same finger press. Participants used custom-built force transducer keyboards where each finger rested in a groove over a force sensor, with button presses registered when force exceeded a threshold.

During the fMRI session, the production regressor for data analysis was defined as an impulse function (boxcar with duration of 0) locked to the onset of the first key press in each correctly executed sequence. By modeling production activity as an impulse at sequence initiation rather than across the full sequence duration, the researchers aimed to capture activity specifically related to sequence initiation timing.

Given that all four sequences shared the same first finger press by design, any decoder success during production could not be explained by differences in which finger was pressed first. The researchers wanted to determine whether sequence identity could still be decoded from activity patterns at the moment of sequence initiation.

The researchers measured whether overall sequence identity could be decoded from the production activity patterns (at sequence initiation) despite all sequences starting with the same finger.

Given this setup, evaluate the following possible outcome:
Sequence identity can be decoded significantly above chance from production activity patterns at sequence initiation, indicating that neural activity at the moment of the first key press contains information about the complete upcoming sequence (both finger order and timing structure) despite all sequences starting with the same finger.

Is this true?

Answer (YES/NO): YES